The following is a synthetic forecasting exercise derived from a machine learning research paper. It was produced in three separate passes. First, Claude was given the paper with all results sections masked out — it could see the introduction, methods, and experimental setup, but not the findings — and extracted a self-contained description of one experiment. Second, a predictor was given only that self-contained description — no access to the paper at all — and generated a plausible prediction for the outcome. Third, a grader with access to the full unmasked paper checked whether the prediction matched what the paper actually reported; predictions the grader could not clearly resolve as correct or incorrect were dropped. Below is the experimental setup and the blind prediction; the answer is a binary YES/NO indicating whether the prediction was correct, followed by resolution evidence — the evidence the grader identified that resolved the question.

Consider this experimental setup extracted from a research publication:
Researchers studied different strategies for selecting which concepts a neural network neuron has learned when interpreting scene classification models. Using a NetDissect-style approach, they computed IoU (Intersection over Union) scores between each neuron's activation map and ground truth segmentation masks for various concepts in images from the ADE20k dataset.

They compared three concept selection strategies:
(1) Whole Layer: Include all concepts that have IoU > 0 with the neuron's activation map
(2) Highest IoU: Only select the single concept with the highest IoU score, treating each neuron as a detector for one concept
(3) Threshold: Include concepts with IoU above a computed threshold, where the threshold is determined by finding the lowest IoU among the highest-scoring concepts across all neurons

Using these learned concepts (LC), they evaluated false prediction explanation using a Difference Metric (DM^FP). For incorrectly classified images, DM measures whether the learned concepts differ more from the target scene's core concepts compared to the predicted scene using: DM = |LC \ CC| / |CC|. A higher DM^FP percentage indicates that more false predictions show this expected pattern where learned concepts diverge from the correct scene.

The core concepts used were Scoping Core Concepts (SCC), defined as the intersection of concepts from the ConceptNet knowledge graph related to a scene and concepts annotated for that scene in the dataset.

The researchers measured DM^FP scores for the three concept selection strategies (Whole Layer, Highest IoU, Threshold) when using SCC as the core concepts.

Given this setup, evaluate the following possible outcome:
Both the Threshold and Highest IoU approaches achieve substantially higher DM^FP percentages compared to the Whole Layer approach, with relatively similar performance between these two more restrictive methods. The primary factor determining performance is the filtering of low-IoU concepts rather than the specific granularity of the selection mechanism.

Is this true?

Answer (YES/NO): NO